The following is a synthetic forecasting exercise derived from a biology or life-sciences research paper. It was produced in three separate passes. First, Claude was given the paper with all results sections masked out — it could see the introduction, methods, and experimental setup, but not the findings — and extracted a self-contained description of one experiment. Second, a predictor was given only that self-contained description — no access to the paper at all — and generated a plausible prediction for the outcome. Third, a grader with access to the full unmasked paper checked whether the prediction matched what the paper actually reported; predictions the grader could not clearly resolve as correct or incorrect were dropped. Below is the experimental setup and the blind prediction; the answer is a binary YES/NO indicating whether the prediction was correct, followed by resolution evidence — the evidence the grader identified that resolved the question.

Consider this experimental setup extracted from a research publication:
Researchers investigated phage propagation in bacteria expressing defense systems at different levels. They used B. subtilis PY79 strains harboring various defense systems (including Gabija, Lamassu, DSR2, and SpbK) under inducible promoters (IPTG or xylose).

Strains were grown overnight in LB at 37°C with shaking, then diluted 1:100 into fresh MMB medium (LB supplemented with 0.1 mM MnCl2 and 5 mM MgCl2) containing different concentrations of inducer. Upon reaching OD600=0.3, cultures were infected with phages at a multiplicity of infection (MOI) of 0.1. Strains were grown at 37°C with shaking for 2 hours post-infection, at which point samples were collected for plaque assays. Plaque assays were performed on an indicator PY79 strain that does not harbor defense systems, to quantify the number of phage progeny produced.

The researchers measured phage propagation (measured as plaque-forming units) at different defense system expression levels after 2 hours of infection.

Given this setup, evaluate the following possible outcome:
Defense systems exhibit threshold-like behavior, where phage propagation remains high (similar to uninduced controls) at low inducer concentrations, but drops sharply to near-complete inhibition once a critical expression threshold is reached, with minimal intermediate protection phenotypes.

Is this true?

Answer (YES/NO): NO